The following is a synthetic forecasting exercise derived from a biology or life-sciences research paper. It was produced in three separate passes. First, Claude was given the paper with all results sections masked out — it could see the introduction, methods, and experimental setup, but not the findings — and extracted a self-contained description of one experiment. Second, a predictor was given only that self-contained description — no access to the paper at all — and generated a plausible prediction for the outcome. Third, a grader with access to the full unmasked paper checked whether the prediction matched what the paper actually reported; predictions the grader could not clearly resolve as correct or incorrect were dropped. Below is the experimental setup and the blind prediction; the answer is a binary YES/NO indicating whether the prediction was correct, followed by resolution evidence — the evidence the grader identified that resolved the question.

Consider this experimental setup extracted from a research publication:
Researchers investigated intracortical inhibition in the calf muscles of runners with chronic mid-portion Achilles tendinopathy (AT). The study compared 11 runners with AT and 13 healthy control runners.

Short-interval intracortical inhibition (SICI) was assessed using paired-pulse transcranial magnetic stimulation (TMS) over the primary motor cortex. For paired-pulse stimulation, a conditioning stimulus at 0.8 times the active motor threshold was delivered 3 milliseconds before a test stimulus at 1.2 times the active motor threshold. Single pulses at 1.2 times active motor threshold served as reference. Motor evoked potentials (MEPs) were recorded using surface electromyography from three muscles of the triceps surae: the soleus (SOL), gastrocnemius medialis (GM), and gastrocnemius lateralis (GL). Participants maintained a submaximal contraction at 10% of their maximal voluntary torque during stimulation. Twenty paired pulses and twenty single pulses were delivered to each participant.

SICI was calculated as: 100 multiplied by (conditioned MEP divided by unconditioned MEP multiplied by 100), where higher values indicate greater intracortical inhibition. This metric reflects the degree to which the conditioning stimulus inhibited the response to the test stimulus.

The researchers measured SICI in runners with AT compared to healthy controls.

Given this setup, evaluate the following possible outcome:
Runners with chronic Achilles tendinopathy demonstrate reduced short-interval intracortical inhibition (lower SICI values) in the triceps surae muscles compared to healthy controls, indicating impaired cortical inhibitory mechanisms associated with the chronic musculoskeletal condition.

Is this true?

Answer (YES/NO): NO